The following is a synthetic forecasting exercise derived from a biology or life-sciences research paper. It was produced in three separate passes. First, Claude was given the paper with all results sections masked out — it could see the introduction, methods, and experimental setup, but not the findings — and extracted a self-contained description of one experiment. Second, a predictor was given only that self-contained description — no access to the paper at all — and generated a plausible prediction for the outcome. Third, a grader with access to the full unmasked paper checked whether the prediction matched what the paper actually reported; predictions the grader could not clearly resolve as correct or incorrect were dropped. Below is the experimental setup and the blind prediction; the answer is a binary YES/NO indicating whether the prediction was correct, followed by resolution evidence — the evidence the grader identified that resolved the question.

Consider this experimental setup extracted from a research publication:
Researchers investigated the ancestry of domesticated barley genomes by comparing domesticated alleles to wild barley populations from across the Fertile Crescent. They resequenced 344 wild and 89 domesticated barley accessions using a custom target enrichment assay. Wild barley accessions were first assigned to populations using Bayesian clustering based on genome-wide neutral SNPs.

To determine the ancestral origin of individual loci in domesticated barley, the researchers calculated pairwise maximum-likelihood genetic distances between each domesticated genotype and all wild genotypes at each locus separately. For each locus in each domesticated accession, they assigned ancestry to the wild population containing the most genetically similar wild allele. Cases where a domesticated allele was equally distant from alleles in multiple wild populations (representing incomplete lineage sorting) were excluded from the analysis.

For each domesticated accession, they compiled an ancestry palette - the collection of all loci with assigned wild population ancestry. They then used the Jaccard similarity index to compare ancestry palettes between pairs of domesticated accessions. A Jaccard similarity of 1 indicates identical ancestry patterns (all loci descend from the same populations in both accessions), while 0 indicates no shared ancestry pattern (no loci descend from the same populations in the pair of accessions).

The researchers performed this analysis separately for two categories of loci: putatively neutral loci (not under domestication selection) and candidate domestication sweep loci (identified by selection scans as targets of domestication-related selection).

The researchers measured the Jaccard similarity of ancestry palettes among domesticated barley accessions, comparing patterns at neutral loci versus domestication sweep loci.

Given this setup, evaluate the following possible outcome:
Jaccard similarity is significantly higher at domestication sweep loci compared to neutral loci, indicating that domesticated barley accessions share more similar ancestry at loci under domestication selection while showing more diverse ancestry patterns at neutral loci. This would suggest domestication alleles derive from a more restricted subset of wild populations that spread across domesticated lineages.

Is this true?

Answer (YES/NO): YES